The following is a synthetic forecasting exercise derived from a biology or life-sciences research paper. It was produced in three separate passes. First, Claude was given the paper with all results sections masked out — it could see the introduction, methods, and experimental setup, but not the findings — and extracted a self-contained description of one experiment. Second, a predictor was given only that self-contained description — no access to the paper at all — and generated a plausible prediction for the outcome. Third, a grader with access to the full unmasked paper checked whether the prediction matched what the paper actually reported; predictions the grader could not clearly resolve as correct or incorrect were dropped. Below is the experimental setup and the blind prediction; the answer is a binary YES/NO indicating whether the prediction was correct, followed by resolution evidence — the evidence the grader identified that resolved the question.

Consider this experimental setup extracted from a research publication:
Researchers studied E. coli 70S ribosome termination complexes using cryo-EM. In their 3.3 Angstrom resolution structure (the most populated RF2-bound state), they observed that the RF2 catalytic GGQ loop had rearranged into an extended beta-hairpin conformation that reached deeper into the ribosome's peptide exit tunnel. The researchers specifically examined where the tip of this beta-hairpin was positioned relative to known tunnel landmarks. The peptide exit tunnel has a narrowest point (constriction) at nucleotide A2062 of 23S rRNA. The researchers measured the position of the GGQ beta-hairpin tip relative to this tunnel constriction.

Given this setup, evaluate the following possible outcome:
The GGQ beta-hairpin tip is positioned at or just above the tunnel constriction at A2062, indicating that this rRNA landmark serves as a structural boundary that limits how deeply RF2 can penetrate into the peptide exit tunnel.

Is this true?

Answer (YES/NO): NO